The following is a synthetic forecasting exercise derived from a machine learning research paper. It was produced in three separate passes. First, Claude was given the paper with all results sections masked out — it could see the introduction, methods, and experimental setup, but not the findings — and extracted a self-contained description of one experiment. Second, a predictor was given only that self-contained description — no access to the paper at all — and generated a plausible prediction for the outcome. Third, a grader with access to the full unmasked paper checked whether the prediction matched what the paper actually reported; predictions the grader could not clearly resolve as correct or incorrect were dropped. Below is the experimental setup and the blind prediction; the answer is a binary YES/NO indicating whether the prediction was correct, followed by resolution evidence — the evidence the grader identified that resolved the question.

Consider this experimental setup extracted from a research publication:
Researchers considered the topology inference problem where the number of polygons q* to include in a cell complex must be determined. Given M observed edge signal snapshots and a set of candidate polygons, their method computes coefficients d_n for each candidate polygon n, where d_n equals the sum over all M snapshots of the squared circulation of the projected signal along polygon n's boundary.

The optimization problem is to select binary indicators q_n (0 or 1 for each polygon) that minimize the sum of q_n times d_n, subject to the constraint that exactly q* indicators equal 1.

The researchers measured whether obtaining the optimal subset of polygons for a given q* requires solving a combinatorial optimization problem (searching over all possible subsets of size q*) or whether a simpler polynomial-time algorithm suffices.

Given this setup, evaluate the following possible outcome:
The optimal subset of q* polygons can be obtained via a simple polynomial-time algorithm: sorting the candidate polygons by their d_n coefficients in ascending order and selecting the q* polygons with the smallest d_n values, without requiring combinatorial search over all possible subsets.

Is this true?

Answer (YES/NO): YES